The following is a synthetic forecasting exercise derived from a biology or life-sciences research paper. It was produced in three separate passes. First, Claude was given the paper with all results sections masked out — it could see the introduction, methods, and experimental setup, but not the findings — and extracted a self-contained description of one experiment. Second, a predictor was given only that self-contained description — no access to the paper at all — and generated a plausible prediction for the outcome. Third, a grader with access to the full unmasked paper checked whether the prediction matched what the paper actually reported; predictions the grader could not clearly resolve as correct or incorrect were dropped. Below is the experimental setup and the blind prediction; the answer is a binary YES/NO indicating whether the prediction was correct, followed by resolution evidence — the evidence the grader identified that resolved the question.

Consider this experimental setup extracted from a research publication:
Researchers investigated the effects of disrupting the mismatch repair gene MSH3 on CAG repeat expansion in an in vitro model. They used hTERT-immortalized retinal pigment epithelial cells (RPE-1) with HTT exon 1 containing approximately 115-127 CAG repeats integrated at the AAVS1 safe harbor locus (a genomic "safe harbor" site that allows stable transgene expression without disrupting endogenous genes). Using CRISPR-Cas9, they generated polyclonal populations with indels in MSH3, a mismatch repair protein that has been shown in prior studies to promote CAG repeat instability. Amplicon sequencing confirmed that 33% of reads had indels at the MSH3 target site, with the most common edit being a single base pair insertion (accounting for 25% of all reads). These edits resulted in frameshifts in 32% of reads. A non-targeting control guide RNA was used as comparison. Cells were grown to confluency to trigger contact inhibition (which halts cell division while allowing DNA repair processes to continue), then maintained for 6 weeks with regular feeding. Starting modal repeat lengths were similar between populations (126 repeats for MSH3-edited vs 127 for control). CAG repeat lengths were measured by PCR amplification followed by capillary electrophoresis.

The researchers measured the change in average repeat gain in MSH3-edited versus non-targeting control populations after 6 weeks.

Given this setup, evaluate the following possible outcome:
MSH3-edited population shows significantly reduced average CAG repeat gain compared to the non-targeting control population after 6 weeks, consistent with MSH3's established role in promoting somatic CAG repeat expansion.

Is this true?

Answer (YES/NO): YES